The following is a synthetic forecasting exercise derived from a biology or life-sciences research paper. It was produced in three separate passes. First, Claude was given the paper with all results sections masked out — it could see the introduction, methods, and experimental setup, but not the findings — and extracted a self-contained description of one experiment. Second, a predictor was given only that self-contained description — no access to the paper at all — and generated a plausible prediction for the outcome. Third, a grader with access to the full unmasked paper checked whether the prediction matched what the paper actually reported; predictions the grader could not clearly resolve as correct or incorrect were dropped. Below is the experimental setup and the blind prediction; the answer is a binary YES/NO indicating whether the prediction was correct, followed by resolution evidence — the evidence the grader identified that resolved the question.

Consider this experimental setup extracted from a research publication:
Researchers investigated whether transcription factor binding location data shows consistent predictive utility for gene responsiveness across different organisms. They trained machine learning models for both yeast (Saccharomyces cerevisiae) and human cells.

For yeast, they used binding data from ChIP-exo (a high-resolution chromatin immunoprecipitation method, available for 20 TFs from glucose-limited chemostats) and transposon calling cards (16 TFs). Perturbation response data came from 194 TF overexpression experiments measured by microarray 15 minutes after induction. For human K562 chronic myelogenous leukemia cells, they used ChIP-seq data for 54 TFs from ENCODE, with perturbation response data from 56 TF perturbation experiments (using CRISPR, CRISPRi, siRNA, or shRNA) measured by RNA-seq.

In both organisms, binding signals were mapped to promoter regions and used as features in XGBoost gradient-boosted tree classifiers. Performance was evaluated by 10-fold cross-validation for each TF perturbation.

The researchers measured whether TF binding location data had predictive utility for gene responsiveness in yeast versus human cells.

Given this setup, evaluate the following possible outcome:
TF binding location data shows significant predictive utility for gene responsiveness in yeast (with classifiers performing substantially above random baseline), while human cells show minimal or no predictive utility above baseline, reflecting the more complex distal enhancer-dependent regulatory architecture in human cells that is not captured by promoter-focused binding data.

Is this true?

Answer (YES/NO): NO